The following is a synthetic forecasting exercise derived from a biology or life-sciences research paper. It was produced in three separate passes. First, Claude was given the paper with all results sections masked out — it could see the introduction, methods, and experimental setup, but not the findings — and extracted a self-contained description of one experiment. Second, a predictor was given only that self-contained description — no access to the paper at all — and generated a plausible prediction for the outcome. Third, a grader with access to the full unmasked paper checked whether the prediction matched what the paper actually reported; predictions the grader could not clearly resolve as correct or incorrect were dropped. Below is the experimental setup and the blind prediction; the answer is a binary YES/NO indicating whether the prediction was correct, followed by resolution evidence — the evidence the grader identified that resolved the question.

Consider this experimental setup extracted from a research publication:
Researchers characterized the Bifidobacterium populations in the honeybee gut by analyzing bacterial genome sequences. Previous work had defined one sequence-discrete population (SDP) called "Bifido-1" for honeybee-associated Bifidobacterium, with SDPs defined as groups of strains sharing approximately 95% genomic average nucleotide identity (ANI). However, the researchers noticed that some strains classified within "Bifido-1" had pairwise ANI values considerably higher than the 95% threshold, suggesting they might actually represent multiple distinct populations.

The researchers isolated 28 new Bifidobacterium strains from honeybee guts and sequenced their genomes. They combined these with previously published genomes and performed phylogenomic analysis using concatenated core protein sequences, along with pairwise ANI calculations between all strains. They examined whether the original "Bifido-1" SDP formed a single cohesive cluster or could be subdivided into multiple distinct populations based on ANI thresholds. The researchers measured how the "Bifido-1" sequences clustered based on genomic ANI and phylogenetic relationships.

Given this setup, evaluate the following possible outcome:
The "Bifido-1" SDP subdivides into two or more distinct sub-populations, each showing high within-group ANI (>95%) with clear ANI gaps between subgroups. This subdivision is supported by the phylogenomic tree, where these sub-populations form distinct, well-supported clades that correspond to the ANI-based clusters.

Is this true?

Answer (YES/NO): YES